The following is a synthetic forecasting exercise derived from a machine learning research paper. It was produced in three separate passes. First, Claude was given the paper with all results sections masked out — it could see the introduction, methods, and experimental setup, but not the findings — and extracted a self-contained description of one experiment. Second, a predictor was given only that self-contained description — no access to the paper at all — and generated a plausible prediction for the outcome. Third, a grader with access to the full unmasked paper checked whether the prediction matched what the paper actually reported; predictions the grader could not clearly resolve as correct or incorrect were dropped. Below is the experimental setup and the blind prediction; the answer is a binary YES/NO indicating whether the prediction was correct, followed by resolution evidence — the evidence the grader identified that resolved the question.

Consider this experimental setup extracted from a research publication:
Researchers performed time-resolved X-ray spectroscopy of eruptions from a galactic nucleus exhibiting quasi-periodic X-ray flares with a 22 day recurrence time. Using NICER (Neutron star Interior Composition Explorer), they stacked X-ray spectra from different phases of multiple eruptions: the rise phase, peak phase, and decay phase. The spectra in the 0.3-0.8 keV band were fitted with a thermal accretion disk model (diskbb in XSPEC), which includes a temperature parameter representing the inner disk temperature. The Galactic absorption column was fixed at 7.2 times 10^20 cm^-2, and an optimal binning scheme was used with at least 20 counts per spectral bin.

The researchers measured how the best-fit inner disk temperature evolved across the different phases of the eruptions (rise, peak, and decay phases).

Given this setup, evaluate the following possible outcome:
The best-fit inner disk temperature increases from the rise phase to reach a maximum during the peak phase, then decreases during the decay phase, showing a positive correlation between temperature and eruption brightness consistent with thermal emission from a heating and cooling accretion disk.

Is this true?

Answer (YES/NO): NO